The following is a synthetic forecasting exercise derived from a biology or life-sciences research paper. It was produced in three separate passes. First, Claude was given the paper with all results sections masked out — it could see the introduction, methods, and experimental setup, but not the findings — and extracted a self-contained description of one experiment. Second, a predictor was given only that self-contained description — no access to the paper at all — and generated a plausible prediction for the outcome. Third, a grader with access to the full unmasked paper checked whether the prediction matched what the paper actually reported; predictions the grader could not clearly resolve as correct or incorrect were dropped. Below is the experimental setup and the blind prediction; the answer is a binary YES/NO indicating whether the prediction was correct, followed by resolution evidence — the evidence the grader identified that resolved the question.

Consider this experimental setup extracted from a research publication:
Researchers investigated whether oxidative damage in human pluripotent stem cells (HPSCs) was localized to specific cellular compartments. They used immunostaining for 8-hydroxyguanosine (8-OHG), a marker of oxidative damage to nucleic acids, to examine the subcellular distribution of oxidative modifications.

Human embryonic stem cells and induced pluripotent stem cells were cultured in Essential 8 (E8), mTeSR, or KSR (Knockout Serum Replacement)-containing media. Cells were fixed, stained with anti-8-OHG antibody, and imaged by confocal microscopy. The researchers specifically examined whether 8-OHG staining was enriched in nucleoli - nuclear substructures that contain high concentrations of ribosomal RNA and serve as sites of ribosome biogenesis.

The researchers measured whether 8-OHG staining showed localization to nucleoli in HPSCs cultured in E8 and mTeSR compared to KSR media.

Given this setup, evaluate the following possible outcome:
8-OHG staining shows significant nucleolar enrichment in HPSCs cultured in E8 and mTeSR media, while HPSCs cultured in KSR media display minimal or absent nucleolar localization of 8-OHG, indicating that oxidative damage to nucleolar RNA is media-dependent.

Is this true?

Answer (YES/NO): YES